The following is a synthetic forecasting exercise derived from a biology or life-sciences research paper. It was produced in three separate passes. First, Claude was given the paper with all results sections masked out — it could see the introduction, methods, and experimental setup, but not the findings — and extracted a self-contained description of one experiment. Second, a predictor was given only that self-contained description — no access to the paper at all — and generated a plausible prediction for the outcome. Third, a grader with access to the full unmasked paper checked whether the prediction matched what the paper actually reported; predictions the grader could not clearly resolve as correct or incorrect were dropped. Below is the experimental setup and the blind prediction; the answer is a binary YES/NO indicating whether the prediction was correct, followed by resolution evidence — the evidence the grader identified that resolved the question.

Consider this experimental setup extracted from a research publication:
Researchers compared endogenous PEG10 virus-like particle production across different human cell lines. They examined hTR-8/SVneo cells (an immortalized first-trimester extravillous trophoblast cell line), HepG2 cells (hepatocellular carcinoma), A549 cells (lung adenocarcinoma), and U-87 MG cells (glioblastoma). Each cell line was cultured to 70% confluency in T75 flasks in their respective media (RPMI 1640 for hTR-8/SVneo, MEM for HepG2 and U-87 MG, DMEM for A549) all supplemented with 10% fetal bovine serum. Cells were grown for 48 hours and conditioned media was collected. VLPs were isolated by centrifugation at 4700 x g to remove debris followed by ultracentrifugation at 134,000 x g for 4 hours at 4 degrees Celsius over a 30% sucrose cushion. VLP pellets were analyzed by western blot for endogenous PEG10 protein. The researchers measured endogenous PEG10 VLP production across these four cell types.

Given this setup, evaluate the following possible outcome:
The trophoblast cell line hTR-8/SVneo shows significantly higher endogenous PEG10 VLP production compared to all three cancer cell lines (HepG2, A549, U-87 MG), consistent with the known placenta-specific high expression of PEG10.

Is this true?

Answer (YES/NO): NO